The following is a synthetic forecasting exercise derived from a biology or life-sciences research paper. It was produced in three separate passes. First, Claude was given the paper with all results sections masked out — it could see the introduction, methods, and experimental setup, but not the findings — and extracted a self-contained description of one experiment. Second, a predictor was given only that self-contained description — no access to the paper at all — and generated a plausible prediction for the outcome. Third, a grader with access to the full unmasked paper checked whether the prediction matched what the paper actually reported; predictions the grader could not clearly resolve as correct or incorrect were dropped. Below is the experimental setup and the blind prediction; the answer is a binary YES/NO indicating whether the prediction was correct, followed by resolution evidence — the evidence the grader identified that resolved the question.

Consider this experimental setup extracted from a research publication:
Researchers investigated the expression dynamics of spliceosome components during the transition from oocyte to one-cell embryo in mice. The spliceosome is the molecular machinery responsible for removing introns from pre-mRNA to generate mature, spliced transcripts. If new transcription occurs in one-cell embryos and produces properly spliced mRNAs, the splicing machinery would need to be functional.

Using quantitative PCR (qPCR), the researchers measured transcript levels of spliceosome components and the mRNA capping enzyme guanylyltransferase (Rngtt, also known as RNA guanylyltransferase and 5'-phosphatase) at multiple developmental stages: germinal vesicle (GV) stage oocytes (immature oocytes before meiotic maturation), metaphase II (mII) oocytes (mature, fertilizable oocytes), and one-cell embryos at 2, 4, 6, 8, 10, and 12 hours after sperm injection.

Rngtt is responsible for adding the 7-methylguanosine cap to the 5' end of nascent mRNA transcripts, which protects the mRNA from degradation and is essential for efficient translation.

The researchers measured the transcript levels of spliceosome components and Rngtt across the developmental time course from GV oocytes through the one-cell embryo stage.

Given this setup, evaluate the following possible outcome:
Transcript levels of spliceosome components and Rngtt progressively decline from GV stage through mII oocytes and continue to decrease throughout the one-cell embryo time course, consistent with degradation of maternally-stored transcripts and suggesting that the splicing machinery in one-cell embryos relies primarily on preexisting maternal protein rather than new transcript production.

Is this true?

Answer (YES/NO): NO